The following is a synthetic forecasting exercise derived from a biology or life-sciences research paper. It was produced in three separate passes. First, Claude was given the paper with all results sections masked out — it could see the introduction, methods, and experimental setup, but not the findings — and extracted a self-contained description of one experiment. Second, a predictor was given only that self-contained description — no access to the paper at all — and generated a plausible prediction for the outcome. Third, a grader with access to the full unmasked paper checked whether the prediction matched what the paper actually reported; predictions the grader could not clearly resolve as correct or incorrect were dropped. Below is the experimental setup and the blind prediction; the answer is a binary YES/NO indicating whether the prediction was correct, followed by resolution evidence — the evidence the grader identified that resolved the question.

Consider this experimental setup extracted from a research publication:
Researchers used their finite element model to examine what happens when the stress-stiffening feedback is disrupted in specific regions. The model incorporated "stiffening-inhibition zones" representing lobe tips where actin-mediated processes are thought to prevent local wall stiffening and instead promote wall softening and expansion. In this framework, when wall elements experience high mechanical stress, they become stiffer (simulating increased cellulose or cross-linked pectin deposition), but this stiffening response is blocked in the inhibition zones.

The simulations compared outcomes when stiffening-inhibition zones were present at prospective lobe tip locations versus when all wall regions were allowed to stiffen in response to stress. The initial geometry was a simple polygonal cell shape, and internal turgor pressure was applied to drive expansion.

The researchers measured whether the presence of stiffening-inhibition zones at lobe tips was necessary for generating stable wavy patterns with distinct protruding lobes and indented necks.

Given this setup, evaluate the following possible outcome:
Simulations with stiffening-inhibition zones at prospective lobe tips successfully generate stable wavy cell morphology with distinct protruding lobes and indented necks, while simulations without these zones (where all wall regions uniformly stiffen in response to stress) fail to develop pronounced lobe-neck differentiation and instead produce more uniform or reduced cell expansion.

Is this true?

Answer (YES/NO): YES